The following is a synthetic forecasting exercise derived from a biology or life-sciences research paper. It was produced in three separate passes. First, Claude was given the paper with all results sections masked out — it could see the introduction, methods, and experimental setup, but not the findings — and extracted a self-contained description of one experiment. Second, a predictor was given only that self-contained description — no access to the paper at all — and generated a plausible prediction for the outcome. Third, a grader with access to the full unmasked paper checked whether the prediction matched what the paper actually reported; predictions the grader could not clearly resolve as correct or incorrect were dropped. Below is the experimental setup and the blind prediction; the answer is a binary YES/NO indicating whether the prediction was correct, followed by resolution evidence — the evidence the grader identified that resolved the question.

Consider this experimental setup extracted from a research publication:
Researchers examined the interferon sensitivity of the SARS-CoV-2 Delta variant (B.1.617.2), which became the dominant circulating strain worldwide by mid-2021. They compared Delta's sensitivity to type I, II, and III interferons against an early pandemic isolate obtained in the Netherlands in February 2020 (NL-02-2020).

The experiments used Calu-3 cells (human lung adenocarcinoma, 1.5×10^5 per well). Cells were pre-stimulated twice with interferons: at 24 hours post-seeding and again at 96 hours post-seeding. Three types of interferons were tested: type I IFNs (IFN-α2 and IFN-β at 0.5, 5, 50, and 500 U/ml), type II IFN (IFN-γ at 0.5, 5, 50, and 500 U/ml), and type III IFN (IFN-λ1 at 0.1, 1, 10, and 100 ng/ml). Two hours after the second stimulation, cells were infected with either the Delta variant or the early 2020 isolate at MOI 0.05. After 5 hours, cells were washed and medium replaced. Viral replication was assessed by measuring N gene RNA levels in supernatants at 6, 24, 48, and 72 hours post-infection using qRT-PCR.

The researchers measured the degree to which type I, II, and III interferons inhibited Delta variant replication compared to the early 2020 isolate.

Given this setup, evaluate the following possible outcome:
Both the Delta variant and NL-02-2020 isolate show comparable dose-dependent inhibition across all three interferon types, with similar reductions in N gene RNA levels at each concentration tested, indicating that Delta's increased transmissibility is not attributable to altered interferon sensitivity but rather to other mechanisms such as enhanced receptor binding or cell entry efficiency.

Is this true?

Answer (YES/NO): NO